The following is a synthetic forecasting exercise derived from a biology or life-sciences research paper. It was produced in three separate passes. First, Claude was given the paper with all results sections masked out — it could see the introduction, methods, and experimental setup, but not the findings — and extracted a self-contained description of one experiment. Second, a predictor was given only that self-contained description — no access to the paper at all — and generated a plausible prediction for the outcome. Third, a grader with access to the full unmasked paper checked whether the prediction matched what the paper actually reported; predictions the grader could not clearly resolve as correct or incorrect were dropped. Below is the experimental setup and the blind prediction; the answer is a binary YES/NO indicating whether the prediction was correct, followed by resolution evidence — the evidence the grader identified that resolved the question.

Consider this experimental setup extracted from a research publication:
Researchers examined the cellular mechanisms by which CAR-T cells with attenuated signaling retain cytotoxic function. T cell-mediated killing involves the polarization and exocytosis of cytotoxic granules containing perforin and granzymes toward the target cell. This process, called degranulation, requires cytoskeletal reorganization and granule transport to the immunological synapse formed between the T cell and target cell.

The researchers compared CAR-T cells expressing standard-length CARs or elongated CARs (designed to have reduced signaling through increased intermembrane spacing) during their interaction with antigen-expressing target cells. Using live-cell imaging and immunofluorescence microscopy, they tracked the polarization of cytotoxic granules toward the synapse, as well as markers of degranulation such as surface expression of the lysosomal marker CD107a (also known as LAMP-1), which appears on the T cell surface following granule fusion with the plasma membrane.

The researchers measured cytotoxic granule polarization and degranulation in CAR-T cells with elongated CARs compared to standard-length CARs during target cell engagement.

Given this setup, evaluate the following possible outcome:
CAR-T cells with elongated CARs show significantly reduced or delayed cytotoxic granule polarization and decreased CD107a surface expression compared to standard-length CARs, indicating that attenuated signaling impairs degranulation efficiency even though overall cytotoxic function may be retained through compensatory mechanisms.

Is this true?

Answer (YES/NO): NO